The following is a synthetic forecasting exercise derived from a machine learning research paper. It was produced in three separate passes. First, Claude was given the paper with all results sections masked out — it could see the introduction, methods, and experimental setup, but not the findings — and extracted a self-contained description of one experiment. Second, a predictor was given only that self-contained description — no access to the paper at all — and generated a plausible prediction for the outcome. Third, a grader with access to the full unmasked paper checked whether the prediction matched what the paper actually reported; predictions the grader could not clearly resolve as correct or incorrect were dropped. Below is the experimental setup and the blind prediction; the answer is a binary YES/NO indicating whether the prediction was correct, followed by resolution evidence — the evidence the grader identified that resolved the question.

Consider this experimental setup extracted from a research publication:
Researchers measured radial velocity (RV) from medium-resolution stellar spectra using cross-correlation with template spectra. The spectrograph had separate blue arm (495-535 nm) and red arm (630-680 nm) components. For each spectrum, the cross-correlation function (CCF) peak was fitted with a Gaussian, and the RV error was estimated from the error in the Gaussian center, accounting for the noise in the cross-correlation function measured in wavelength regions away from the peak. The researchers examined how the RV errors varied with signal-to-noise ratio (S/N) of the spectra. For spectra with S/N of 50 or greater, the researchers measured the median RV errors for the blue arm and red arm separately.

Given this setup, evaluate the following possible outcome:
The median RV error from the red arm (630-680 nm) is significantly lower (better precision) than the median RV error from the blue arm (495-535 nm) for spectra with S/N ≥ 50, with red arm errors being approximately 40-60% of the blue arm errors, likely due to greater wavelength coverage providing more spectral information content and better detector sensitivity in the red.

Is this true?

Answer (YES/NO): NO